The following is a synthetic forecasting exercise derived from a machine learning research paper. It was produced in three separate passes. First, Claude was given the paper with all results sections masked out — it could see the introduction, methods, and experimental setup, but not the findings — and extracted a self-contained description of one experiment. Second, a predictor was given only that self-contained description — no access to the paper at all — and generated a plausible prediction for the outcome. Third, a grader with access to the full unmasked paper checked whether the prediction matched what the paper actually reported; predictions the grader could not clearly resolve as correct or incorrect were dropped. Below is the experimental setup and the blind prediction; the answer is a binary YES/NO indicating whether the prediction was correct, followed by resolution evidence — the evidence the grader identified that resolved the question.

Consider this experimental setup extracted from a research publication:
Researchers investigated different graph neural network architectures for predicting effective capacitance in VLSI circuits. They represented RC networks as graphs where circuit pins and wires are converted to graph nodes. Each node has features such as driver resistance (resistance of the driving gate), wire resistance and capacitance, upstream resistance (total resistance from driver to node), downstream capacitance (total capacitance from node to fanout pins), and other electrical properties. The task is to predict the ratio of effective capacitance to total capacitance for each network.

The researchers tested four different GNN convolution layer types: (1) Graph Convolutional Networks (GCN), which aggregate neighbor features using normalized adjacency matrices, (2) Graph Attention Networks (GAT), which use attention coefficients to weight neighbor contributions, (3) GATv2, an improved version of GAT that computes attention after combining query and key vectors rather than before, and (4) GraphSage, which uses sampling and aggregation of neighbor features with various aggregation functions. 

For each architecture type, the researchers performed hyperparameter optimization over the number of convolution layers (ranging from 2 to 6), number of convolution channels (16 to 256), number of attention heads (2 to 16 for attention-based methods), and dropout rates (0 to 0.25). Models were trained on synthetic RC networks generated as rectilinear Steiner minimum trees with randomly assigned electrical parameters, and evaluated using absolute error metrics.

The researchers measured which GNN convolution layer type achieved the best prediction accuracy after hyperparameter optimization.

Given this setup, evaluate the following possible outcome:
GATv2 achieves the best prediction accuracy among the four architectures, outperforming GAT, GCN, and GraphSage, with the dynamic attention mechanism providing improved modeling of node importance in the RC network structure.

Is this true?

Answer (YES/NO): NO